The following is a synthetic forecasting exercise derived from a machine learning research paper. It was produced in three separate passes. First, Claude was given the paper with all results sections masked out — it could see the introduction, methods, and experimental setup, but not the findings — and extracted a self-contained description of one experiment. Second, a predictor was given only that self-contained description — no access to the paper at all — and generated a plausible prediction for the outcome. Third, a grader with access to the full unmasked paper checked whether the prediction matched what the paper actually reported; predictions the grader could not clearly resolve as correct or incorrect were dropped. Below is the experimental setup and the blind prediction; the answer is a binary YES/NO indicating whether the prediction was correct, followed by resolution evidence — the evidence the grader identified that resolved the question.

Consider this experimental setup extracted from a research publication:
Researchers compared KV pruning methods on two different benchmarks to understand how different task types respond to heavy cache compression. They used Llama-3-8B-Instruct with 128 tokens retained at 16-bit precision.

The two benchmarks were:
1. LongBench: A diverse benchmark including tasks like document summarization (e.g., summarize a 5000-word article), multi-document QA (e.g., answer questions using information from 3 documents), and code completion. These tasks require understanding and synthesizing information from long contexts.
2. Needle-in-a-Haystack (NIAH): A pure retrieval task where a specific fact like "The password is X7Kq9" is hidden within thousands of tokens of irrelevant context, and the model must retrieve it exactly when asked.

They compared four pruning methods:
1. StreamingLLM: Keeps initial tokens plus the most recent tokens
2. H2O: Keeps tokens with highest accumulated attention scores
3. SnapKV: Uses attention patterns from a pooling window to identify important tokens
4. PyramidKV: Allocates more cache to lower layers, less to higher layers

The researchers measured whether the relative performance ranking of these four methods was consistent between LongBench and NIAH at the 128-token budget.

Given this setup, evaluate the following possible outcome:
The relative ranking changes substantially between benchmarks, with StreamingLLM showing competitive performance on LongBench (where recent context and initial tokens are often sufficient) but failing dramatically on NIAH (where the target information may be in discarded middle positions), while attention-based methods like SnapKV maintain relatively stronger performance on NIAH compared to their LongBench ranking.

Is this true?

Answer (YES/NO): NO